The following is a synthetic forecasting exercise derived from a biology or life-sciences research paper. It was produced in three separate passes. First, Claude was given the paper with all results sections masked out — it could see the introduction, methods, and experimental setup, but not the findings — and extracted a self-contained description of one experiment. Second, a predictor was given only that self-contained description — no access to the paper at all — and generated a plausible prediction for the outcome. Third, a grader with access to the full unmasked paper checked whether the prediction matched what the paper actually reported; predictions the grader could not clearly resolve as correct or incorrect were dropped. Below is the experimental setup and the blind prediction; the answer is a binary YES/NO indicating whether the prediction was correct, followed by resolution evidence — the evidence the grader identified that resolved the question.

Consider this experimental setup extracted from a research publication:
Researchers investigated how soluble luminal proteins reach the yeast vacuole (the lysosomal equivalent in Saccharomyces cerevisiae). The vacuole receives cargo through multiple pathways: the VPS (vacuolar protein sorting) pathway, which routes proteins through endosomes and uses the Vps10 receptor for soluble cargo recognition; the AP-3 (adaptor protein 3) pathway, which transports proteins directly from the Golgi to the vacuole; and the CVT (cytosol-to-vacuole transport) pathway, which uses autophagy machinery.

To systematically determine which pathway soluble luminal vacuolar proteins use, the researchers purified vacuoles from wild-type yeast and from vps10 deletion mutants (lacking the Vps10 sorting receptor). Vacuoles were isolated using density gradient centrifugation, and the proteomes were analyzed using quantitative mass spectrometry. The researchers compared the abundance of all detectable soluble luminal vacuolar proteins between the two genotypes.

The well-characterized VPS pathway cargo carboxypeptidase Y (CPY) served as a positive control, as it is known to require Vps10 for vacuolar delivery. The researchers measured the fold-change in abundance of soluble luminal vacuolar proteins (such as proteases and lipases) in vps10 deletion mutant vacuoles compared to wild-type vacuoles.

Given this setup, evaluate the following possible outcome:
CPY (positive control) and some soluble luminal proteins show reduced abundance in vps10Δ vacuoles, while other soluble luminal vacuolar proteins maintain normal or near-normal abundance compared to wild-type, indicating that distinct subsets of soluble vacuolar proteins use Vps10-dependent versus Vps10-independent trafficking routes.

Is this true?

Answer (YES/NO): NO